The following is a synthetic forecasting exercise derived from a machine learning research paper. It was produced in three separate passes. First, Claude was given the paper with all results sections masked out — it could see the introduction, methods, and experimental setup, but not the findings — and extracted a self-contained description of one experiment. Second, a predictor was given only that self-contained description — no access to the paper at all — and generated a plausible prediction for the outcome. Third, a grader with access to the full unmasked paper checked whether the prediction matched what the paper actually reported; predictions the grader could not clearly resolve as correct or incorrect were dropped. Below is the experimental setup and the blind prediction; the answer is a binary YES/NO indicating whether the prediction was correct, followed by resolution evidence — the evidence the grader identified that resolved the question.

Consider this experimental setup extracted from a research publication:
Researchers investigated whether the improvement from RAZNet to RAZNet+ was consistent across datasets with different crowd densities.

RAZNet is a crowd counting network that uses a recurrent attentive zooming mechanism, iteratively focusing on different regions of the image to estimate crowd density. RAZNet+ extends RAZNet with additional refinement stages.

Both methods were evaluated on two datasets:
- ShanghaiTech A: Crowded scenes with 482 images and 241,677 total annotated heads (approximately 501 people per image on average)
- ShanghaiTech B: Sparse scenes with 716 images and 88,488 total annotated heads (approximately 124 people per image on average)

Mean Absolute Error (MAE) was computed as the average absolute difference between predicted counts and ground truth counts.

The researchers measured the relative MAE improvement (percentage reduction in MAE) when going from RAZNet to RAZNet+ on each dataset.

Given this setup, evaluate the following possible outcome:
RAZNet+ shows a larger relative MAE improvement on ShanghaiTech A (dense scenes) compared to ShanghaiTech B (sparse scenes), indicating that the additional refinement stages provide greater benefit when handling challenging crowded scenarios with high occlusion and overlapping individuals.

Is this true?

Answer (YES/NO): NO